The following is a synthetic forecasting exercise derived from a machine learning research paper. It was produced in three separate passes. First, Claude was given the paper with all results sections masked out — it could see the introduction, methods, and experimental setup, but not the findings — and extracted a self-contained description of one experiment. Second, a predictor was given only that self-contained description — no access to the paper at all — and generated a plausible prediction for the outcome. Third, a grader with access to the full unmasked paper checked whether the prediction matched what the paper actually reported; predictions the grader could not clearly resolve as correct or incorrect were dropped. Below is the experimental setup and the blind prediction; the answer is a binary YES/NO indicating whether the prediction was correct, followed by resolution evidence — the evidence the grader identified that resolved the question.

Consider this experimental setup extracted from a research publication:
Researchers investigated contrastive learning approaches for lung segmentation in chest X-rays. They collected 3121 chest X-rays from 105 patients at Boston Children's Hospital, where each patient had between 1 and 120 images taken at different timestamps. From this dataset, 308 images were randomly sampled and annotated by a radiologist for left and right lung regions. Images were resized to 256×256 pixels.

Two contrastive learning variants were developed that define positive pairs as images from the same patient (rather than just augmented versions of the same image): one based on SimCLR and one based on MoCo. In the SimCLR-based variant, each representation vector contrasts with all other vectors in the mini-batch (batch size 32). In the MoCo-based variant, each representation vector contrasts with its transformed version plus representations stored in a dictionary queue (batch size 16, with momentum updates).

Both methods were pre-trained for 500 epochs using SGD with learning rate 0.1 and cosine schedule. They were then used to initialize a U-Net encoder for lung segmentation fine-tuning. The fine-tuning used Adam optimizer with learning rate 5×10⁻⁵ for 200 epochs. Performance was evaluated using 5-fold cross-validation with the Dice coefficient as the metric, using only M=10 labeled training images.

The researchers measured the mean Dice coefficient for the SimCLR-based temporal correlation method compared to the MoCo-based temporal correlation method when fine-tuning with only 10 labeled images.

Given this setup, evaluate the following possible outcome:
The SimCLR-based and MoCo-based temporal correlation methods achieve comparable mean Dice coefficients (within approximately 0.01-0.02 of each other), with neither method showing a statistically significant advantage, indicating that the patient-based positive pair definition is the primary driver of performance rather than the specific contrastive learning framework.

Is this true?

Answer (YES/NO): NO